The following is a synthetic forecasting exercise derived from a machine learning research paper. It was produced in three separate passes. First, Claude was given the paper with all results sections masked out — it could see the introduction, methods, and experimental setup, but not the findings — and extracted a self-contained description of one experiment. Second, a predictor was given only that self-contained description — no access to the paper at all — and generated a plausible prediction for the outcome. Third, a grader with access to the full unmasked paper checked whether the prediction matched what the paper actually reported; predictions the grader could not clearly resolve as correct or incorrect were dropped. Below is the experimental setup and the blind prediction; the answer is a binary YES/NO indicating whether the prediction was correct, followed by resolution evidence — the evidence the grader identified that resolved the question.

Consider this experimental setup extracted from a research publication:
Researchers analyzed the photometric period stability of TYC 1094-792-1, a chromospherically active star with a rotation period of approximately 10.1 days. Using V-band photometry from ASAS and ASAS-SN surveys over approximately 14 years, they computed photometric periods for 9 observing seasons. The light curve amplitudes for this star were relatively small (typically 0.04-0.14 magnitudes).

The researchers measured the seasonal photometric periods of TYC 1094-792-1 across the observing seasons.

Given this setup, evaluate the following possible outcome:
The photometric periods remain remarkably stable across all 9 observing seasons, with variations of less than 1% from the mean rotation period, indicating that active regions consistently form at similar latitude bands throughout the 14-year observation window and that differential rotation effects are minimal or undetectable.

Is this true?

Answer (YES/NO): NO